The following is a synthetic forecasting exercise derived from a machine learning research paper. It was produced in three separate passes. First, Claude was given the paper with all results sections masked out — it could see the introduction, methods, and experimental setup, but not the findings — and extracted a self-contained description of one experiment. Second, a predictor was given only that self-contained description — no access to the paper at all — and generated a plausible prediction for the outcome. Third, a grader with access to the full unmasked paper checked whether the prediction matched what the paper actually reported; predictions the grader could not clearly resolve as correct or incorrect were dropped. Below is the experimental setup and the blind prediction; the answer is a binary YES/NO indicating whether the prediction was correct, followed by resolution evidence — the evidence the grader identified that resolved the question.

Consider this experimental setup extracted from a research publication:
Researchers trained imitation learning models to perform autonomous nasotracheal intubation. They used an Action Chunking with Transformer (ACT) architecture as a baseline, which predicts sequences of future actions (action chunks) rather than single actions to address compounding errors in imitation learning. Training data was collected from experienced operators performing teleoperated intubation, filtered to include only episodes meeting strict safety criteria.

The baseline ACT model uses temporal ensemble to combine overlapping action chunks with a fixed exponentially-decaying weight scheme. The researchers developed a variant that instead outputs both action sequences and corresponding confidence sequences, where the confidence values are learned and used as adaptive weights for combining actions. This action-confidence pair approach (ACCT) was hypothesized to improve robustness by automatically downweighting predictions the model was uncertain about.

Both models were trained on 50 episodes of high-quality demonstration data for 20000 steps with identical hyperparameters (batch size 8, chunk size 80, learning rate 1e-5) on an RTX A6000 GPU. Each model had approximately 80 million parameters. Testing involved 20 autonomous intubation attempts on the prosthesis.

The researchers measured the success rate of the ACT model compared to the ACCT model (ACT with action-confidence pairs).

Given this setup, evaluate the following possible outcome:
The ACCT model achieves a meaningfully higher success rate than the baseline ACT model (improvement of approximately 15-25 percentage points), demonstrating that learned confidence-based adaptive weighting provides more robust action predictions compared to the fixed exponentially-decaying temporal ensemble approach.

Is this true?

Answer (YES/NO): NO